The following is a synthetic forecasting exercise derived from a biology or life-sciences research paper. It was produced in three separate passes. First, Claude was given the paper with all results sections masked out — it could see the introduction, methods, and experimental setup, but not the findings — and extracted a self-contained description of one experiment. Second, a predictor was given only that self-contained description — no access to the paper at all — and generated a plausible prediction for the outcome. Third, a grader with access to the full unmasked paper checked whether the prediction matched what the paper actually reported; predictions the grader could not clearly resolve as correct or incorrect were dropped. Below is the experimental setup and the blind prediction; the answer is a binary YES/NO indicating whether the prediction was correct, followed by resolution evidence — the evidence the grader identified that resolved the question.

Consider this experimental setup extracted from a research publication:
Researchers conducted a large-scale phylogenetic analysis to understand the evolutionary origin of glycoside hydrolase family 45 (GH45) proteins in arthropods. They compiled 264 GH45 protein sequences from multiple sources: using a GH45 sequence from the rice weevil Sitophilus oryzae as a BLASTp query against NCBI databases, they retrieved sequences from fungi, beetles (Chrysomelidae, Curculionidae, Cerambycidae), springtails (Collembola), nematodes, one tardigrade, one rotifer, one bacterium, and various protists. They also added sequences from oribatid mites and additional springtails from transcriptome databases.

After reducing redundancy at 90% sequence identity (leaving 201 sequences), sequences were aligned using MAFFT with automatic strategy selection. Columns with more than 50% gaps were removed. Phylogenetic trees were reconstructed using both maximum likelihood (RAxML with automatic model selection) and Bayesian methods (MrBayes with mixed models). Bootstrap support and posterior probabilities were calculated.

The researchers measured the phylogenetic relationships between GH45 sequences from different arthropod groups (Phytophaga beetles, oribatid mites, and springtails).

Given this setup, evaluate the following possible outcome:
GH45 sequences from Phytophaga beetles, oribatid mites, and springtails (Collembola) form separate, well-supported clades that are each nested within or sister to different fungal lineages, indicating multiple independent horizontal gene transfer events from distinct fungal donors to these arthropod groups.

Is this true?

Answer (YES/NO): NO